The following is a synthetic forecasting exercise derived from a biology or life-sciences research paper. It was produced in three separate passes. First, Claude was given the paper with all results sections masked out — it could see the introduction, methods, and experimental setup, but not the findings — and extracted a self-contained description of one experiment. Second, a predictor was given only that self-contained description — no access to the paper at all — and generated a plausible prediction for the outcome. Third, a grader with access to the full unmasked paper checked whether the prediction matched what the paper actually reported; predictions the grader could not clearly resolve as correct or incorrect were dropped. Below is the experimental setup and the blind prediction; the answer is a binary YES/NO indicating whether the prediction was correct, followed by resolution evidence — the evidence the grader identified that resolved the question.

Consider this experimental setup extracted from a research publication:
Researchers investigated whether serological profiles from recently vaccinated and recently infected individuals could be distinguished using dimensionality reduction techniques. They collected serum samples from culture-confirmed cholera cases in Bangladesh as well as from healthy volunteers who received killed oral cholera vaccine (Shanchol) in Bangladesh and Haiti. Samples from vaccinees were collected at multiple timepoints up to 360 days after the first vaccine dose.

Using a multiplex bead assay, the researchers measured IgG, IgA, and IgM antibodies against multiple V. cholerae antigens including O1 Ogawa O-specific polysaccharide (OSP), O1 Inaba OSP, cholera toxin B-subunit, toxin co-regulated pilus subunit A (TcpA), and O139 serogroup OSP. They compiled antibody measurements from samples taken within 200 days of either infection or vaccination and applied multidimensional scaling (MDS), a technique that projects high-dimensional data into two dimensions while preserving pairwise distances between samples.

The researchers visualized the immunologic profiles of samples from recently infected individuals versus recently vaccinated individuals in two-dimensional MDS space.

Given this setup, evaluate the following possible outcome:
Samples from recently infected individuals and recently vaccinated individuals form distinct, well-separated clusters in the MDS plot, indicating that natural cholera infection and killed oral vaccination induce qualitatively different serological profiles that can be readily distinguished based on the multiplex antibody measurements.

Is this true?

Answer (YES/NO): NO